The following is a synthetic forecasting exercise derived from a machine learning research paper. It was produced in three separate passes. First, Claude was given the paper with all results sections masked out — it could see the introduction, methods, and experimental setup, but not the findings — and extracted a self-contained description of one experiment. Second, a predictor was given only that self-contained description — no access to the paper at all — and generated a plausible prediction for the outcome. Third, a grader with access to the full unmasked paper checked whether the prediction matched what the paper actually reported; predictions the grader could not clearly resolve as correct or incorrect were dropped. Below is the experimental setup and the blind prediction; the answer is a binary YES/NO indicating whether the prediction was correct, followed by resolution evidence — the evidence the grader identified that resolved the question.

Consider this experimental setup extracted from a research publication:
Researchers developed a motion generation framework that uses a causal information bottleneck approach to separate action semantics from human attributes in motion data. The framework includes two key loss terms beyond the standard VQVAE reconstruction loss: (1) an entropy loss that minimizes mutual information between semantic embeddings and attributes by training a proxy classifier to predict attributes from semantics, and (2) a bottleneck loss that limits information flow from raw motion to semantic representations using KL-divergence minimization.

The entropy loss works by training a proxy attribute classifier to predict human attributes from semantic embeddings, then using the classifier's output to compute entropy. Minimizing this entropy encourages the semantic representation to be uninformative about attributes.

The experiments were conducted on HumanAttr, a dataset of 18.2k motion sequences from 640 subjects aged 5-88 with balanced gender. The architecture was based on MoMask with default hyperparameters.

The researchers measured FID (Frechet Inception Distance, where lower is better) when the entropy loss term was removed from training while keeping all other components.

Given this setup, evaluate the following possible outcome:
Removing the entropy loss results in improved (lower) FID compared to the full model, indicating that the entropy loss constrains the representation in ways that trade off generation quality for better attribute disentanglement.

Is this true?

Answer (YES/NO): NO